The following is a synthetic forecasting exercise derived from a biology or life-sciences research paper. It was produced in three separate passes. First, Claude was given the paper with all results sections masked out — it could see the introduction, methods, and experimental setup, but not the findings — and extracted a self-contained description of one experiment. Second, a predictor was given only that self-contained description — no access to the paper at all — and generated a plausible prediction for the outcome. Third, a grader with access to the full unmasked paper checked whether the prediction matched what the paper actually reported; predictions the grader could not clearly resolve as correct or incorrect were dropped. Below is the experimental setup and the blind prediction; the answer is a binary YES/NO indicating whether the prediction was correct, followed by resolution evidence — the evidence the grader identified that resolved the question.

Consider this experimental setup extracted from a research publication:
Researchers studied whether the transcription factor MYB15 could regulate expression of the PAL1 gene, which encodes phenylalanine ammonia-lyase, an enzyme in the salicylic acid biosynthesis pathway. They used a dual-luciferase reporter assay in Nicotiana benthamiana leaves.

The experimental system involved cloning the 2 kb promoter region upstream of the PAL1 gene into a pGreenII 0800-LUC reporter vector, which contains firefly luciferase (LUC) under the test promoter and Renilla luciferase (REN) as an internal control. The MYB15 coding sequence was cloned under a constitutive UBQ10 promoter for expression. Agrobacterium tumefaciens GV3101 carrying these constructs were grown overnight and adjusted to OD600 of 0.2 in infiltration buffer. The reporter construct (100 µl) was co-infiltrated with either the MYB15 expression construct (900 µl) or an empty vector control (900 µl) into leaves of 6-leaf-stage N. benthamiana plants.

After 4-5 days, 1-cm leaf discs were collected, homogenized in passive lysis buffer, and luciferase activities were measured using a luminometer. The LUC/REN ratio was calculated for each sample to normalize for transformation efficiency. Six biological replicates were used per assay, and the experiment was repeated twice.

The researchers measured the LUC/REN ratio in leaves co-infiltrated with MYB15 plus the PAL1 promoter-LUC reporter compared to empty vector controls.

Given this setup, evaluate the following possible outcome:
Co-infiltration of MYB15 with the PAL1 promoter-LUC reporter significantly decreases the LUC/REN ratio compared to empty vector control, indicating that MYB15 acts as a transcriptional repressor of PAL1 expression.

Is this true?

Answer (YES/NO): NO